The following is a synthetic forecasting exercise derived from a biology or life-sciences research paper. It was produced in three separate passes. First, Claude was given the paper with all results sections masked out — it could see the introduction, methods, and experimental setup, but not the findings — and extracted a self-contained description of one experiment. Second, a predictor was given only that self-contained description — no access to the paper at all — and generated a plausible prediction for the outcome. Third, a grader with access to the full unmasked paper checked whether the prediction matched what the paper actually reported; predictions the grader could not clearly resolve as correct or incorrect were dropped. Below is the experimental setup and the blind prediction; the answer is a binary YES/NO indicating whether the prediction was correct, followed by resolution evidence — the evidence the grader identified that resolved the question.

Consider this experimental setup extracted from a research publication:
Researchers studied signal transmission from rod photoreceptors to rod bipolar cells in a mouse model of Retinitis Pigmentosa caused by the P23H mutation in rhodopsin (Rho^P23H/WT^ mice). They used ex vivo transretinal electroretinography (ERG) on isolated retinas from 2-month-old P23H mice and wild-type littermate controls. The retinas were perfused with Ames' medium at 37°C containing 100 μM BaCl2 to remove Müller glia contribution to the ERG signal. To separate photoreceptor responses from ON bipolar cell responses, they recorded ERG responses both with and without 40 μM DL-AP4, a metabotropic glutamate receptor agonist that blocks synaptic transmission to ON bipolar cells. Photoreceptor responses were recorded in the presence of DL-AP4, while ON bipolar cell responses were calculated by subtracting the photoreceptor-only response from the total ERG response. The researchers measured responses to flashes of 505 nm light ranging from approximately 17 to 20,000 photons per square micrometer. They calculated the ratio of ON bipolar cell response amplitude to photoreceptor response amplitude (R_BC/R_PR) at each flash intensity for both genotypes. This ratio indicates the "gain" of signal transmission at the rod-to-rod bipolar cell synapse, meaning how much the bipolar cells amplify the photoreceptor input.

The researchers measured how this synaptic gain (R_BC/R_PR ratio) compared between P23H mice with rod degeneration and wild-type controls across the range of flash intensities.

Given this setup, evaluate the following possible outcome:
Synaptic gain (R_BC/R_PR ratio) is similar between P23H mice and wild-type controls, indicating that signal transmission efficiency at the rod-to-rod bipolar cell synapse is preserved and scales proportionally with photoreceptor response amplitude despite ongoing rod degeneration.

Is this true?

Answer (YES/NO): NO